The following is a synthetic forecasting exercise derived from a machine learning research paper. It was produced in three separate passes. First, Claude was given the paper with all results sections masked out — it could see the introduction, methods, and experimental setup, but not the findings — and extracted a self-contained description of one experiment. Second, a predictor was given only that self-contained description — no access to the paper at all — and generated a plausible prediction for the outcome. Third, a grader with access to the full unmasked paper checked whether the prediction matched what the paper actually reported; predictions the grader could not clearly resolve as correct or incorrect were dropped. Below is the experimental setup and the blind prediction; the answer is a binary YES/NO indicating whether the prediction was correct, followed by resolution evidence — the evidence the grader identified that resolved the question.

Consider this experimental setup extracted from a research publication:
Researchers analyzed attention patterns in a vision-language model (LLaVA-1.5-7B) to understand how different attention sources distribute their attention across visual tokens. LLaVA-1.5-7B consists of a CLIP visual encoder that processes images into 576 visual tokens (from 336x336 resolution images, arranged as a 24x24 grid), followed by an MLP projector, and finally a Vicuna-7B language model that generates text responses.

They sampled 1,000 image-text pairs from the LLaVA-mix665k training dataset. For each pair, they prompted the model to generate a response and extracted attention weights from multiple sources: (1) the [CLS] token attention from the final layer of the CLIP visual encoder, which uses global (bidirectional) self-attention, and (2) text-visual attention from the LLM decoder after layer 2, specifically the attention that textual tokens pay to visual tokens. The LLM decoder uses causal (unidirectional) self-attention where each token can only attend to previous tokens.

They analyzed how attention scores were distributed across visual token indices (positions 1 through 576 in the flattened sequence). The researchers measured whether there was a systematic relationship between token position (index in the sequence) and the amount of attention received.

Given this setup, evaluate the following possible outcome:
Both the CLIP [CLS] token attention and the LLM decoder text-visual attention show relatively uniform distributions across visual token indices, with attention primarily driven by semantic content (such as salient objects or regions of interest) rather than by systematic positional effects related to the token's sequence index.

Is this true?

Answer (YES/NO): NO